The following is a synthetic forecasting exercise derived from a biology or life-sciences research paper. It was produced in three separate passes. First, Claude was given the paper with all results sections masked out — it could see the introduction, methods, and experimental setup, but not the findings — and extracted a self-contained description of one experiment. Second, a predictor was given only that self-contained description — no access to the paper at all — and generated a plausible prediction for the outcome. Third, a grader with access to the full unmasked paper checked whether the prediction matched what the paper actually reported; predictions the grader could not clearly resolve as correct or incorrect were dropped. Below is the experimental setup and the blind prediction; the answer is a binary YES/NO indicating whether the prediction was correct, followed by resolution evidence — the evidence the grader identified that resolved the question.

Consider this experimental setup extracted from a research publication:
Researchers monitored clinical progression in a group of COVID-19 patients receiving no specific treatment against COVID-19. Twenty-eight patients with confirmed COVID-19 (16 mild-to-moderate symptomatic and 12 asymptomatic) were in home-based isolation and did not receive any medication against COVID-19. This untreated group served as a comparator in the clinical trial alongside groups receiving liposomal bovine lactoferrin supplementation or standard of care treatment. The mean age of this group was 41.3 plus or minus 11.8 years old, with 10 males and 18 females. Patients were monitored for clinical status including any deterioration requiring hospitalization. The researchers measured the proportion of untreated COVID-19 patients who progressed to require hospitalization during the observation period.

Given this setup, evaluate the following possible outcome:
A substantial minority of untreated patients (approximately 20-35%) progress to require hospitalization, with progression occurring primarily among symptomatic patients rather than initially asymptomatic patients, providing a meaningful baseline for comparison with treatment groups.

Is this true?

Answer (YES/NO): NO